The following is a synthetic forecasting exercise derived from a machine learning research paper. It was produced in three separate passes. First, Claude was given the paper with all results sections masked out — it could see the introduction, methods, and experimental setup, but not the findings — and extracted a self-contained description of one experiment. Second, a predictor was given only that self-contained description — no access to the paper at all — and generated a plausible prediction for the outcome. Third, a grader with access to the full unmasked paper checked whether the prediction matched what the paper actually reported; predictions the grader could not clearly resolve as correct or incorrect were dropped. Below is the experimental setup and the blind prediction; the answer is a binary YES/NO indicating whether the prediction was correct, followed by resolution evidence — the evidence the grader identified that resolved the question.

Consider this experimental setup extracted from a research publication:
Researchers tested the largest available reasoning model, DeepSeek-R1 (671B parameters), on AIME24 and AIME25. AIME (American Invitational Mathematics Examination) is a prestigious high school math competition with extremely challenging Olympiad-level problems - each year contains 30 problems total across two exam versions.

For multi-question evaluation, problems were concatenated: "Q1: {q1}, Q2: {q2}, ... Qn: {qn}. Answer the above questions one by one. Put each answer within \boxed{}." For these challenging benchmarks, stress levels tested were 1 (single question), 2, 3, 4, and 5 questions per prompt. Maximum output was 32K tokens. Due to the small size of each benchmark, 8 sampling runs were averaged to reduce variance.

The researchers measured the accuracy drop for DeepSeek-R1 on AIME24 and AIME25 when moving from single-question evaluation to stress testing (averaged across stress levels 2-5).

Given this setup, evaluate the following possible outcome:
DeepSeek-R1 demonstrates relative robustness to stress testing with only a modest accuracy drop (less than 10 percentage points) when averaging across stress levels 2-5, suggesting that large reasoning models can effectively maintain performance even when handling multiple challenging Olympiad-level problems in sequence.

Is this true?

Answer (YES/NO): NO